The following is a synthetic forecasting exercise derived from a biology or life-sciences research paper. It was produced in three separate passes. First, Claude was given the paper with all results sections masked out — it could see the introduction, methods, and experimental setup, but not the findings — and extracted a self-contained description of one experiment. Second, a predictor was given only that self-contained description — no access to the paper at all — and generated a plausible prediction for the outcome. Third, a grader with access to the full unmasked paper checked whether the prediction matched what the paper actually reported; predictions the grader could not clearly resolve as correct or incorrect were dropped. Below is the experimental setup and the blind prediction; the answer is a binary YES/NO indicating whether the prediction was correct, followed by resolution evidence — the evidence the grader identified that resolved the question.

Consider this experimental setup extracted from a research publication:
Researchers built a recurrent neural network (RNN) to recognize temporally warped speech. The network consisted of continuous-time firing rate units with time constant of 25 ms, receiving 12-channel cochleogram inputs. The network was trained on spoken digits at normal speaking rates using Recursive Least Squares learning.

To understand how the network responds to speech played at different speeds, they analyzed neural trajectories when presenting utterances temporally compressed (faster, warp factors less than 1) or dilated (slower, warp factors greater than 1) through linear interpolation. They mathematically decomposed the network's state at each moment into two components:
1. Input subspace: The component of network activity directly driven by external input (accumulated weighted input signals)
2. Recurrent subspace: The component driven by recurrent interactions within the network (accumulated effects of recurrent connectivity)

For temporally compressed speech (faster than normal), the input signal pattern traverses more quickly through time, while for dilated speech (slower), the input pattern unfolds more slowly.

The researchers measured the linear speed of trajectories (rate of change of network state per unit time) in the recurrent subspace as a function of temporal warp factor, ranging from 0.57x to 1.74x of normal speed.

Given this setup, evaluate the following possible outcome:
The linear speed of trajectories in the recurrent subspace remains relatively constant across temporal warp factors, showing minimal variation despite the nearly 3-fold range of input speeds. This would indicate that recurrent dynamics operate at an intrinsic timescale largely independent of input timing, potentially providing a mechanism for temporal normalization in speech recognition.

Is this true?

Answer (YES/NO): NO